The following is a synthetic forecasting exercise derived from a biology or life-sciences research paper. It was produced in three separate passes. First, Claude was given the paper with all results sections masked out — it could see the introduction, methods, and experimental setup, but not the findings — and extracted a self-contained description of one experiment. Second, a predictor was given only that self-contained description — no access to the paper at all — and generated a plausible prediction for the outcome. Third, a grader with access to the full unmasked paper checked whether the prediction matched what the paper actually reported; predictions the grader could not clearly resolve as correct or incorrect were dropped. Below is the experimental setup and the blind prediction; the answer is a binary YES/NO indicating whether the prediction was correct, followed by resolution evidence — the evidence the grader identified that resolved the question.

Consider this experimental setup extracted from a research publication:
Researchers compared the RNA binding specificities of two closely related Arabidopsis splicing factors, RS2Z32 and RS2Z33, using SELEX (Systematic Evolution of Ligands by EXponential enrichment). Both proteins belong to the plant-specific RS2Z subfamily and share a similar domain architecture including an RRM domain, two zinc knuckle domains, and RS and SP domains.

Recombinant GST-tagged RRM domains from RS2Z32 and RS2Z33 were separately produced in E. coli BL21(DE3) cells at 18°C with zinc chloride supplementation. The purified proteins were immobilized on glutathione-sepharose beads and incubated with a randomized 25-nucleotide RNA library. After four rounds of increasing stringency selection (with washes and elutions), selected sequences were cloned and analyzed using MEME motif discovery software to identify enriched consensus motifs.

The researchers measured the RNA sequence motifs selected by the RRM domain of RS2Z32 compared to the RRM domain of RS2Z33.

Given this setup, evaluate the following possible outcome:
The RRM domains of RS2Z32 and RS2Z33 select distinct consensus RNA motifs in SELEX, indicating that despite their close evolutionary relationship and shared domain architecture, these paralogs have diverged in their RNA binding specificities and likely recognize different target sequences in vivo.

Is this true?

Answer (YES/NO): NO